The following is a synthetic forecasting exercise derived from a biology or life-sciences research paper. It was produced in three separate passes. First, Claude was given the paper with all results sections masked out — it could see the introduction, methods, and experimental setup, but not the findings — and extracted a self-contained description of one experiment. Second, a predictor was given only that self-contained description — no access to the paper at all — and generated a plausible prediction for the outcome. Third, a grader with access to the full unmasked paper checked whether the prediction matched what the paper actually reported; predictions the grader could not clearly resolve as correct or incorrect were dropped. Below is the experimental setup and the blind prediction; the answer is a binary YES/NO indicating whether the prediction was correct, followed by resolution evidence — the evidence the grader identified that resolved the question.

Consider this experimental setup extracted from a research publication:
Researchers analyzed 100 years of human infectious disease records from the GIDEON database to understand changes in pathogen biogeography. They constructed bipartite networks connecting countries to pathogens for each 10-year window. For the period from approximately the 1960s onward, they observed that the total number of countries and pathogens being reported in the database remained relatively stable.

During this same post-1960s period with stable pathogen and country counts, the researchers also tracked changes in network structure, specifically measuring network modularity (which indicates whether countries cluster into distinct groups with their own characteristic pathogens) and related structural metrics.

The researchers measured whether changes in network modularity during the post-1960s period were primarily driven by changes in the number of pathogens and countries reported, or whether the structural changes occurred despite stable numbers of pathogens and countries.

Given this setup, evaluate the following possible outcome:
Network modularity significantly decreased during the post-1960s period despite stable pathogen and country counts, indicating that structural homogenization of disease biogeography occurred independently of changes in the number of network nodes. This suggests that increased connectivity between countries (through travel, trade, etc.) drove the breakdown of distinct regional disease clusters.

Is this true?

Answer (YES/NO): YES